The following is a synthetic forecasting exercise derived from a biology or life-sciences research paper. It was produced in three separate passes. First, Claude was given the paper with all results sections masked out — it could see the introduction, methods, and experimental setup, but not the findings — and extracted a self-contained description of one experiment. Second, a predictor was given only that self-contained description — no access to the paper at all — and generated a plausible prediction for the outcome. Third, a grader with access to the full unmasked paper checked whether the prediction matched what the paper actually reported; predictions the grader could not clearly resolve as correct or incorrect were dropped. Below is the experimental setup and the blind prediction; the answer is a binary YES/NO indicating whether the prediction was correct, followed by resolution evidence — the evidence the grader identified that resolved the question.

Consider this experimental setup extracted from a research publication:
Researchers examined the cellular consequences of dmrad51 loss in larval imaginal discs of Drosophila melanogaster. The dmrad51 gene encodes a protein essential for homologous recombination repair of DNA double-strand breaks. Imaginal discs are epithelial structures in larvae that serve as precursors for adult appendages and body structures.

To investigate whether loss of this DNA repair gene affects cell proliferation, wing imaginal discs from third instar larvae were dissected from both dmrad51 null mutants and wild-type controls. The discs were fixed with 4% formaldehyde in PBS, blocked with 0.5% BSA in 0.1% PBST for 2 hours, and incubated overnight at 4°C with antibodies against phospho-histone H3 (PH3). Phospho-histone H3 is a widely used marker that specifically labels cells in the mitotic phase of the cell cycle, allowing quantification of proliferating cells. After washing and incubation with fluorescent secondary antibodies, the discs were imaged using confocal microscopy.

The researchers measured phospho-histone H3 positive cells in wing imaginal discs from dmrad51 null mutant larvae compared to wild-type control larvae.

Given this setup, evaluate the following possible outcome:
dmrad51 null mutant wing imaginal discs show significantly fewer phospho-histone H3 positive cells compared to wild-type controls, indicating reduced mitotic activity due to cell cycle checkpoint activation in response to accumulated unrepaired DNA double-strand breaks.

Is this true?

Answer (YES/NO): NO